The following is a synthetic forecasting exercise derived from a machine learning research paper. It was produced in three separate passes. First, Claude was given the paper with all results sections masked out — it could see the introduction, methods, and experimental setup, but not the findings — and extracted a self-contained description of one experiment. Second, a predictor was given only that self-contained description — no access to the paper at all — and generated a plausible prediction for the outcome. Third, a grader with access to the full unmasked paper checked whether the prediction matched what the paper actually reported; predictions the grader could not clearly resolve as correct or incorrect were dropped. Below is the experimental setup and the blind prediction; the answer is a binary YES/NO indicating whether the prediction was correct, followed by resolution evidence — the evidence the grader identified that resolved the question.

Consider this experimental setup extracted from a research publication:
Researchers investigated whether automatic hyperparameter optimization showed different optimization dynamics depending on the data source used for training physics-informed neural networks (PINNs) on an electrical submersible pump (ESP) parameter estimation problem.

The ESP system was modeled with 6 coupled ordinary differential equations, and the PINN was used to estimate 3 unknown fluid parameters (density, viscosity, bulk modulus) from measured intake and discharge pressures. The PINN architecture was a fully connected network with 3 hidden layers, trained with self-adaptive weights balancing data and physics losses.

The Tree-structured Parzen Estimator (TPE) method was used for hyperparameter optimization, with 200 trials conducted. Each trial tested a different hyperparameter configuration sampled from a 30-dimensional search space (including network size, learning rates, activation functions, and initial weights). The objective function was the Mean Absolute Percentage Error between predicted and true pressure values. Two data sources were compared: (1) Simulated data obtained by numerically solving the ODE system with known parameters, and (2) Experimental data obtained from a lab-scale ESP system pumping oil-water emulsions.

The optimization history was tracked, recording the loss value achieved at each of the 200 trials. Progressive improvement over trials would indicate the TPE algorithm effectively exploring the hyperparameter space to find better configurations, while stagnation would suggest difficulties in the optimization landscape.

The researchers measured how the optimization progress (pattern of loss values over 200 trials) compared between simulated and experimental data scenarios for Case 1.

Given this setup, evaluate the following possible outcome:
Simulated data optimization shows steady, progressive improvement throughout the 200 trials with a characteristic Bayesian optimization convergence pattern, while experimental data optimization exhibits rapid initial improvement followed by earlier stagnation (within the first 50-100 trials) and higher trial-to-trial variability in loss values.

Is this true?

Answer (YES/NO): NO